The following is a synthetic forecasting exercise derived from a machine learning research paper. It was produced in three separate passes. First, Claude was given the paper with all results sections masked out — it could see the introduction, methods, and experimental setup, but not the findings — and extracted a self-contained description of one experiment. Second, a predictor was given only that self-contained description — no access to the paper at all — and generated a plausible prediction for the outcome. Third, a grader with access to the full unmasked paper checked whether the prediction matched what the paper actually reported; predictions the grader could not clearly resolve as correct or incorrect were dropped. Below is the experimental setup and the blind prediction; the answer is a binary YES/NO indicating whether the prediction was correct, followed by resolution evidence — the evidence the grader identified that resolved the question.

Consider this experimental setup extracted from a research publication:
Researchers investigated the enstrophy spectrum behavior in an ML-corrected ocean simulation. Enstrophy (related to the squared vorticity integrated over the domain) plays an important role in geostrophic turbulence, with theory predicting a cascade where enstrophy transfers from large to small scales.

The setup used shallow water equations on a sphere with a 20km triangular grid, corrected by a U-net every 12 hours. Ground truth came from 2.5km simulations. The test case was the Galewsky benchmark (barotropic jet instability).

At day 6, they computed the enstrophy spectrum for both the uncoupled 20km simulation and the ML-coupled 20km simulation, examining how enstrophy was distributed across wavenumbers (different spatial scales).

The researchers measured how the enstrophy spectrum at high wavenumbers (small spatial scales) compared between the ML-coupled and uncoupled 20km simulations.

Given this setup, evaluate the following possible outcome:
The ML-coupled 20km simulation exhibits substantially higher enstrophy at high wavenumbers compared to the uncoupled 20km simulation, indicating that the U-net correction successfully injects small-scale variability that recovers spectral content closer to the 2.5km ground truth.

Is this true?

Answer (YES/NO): NO